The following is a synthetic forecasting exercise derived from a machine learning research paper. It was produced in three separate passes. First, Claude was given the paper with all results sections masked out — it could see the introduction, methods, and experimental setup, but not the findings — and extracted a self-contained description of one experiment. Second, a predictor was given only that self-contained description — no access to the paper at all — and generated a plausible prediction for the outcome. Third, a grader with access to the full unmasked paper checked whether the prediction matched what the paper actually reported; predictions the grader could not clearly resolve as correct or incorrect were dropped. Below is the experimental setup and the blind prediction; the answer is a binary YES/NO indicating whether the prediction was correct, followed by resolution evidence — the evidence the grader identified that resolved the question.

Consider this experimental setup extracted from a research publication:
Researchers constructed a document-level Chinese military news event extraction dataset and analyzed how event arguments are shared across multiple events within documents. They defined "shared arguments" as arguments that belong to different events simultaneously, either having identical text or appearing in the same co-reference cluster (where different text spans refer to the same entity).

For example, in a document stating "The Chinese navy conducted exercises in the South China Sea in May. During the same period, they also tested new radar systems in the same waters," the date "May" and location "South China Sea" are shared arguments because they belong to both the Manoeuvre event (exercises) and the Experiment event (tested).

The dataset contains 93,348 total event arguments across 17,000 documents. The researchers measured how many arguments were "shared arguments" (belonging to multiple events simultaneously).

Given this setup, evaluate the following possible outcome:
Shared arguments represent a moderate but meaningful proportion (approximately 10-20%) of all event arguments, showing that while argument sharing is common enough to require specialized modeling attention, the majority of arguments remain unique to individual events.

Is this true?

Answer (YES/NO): NO